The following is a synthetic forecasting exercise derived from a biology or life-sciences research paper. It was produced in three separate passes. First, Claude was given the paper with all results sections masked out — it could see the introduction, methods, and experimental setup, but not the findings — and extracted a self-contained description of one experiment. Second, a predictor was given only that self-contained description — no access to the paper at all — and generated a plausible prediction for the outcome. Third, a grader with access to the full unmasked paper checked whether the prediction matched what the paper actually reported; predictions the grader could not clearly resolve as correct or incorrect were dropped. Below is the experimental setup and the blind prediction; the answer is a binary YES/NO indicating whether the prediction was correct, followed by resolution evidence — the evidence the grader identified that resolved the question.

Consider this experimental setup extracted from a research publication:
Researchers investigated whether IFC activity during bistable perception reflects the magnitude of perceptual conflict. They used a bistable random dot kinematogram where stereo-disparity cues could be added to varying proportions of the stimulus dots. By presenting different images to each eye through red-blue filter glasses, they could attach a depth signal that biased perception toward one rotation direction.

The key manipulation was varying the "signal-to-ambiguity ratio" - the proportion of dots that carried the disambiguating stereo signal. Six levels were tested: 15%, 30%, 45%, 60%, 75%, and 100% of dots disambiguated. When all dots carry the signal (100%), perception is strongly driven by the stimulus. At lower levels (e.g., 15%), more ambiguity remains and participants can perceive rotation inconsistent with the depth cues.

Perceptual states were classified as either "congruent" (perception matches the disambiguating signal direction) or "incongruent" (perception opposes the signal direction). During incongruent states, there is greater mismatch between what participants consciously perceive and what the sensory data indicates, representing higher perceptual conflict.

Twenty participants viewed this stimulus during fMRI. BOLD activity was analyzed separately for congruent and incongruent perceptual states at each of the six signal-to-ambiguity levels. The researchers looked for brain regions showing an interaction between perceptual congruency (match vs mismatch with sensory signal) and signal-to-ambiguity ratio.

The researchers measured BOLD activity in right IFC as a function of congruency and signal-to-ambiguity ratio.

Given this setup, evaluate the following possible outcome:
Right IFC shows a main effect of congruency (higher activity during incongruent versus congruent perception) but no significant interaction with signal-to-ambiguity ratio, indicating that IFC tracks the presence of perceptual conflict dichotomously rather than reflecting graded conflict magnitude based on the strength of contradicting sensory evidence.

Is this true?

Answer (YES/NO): NO